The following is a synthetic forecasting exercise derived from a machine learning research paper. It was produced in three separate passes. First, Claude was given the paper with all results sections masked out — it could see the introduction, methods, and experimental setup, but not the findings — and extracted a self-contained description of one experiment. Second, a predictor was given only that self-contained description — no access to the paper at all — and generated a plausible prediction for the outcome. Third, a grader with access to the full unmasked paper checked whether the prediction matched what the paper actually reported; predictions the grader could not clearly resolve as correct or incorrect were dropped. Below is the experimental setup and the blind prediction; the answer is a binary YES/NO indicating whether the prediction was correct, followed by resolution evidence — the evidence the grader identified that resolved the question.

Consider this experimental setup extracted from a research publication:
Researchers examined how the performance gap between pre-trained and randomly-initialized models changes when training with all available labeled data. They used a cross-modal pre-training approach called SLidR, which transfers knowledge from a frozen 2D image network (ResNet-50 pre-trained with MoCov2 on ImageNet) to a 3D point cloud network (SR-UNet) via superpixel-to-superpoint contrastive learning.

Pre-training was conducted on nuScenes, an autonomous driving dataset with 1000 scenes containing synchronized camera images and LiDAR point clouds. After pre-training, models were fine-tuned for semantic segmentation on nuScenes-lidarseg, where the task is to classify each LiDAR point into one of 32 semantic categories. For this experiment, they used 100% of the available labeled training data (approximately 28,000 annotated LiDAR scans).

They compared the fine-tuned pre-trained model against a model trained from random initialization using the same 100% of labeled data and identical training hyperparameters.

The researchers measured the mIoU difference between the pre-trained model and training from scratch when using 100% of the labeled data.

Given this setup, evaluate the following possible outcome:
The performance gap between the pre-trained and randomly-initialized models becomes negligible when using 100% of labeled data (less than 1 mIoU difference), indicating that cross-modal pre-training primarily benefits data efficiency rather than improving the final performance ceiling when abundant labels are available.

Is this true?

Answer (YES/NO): YES